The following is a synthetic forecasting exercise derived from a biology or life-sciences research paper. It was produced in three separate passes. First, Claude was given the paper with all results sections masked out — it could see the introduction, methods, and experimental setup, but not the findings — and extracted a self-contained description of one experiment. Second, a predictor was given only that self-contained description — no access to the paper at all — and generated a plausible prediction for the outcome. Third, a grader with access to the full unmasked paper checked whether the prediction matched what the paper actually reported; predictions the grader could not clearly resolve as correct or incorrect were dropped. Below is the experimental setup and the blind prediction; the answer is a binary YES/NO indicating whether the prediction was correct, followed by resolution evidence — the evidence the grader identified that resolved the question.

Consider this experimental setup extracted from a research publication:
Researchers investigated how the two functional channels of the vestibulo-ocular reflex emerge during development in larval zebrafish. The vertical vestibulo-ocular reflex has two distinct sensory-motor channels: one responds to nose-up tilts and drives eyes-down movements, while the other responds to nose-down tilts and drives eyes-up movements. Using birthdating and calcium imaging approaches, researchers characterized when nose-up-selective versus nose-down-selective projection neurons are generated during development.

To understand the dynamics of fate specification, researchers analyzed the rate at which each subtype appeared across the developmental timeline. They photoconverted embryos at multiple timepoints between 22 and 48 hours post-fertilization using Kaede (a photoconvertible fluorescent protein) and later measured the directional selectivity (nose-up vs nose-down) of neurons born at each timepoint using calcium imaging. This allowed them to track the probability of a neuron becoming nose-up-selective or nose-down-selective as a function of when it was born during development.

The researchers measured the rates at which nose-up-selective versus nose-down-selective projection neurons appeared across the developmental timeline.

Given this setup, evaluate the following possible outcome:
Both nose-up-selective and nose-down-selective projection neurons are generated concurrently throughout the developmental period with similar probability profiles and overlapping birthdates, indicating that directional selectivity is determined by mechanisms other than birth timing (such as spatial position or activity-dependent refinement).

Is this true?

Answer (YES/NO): NO